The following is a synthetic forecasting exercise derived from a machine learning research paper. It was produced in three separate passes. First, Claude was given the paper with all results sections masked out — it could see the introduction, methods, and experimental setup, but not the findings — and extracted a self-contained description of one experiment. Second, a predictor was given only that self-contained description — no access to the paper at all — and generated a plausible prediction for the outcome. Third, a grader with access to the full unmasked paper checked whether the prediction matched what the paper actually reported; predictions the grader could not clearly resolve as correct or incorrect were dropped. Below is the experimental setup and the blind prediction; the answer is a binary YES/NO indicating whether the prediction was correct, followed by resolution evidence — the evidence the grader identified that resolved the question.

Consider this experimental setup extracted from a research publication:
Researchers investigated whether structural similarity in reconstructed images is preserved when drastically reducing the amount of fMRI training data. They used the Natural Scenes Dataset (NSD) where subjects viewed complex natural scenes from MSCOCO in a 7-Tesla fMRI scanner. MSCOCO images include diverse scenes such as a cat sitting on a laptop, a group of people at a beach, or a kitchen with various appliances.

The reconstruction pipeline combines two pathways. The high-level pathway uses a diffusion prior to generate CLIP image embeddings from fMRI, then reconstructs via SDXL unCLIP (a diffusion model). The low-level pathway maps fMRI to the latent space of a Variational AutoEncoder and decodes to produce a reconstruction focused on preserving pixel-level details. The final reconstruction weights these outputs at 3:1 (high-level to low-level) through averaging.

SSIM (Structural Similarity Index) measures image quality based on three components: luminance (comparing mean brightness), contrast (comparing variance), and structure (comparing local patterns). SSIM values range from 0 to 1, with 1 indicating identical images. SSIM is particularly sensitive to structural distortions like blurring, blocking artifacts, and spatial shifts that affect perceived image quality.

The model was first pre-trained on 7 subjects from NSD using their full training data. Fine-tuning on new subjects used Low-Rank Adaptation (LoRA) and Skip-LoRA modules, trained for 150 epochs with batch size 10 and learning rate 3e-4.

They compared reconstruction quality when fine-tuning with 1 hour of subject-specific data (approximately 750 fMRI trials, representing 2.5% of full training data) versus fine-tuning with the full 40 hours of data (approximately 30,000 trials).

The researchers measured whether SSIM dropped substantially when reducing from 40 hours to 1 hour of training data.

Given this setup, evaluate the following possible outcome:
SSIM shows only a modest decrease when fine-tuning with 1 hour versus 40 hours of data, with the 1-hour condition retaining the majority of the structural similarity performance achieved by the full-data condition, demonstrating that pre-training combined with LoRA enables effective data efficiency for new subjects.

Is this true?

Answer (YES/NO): YES